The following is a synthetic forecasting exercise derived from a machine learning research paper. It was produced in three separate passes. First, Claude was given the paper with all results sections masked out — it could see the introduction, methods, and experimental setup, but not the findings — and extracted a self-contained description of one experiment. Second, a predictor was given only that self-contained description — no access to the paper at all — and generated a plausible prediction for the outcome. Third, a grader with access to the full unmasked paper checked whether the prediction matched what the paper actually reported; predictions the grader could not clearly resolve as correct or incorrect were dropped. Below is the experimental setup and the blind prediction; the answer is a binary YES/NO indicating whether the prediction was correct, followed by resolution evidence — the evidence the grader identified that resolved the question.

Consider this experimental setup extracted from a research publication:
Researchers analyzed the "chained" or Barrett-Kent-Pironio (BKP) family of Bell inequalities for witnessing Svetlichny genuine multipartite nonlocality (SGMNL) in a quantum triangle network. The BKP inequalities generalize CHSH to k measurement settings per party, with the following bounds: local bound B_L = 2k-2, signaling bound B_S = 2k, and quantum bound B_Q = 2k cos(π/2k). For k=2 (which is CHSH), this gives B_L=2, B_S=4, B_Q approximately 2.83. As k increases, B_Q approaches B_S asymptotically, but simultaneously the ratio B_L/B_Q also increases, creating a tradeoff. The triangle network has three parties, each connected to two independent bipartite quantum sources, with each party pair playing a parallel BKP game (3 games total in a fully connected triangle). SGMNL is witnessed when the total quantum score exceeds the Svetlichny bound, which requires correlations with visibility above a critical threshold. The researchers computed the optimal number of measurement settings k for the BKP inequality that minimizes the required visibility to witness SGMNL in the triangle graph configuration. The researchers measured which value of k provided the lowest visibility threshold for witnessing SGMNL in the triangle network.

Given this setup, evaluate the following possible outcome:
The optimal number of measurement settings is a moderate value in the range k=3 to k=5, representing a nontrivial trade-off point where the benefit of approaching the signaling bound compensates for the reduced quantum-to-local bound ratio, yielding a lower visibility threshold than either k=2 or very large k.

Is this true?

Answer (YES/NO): YES